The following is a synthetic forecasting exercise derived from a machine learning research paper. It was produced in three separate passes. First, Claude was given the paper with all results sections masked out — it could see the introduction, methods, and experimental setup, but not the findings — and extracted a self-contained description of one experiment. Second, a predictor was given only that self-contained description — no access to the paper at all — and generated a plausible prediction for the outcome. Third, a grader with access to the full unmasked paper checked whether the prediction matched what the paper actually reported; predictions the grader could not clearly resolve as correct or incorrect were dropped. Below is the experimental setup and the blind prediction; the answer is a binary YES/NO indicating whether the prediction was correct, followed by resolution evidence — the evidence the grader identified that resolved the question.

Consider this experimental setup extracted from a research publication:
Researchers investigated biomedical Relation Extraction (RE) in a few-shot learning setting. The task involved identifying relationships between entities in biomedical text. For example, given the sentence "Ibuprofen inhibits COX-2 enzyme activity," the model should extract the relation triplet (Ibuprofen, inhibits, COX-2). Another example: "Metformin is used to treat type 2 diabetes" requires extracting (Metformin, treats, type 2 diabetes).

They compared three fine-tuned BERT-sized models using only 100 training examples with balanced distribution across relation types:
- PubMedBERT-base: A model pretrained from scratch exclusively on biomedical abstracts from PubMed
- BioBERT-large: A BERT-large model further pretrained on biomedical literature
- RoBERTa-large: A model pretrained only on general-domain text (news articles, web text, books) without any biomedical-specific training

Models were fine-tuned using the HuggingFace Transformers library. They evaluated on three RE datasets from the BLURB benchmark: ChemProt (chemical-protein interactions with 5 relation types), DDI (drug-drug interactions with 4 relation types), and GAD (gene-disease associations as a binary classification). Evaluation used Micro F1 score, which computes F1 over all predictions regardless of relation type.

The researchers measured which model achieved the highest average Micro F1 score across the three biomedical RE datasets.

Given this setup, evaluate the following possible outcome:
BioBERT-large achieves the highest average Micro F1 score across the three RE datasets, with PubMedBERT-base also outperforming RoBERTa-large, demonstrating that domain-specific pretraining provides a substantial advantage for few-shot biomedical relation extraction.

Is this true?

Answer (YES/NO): NO